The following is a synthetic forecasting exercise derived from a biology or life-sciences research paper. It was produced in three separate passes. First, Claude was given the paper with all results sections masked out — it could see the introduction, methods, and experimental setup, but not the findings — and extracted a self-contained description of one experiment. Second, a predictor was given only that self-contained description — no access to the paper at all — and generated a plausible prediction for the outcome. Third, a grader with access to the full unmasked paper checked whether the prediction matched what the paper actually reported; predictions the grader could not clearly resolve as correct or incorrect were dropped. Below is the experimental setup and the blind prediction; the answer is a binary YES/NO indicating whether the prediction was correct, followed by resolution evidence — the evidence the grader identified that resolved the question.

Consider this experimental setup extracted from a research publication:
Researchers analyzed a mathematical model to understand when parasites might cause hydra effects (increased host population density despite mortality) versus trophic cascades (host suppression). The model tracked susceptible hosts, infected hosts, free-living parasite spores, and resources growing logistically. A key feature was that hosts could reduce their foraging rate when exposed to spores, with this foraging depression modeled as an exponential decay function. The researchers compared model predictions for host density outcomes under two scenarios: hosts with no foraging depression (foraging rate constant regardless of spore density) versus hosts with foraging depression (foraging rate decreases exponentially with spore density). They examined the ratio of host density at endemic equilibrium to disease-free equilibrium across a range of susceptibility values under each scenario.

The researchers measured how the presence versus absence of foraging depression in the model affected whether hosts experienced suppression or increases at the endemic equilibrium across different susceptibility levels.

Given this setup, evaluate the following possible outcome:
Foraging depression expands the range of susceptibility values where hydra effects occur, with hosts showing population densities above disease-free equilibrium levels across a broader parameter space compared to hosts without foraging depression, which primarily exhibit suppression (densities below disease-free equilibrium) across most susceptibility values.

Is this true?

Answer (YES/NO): YES